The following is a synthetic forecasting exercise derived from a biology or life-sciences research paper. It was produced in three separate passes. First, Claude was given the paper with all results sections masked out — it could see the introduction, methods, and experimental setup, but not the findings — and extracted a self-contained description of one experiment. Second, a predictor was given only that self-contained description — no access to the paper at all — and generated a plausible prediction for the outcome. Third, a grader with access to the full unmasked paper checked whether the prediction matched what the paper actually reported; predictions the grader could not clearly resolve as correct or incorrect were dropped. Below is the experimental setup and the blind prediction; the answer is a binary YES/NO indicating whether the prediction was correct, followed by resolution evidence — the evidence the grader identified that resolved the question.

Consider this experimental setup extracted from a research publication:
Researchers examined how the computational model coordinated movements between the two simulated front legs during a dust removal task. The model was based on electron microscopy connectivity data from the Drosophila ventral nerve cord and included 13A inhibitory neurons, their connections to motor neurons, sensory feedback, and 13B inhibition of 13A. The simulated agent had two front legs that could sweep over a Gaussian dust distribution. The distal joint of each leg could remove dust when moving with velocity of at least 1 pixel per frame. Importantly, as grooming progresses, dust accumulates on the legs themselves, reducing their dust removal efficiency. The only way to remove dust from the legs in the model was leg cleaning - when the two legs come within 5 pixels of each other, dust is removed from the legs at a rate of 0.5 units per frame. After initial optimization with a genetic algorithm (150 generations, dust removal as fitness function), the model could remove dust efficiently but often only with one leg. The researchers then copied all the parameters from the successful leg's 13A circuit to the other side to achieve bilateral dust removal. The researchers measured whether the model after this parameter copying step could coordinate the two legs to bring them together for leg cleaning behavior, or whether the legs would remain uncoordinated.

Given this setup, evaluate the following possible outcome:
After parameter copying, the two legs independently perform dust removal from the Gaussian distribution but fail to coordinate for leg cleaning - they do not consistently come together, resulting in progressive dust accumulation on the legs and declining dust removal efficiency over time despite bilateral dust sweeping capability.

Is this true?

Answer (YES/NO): YES